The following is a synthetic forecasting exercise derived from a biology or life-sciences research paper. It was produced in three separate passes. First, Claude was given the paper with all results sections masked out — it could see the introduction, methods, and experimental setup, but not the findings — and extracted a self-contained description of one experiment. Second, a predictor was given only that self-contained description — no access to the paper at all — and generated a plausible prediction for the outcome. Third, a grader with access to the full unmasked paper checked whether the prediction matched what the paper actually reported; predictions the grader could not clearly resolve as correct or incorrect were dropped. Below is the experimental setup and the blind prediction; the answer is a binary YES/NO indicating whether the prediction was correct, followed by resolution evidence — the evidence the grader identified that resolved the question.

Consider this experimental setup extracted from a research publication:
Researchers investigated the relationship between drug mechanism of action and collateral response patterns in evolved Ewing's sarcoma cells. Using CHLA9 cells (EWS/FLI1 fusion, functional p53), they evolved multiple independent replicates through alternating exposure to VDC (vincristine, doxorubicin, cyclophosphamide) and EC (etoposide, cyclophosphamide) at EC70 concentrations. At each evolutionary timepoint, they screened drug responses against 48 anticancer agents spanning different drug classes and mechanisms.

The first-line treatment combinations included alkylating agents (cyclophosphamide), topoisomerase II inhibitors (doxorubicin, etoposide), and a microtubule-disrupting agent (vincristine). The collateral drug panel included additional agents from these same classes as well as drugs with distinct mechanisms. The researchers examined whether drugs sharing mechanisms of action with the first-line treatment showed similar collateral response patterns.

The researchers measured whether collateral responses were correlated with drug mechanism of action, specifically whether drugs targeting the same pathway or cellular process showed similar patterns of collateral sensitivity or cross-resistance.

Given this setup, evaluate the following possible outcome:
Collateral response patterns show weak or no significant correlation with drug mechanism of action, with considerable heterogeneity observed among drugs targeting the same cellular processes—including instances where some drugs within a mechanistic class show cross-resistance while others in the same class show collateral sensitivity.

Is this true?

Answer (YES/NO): NO